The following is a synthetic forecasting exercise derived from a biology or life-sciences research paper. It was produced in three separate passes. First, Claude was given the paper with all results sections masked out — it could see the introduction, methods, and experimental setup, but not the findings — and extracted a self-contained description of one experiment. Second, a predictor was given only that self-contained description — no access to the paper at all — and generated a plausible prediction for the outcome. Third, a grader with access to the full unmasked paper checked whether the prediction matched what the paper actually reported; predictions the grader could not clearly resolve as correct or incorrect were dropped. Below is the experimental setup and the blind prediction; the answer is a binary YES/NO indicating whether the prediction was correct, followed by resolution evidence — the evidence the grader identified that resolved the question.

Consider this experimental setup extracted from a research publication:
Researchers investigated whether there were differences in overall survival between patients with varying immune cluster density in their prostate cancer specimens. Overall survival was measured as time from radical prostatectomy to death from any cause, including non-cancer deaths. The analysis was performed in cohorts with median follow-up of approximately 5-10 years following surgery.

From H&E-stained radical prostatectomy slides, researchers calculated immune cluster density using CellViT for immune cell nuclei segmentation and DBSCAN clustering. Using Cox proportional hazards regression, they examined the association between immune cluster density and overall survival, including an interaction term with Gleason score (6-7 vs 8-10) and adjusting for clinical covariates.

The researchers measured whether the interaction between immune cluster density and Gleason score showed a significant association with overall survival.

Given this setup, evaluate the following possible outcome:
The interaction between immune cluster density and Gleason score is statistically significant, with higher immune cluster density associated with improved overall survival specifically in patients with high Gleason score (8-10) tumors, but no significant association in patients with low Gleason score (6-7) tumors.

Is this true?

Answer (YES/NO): YES